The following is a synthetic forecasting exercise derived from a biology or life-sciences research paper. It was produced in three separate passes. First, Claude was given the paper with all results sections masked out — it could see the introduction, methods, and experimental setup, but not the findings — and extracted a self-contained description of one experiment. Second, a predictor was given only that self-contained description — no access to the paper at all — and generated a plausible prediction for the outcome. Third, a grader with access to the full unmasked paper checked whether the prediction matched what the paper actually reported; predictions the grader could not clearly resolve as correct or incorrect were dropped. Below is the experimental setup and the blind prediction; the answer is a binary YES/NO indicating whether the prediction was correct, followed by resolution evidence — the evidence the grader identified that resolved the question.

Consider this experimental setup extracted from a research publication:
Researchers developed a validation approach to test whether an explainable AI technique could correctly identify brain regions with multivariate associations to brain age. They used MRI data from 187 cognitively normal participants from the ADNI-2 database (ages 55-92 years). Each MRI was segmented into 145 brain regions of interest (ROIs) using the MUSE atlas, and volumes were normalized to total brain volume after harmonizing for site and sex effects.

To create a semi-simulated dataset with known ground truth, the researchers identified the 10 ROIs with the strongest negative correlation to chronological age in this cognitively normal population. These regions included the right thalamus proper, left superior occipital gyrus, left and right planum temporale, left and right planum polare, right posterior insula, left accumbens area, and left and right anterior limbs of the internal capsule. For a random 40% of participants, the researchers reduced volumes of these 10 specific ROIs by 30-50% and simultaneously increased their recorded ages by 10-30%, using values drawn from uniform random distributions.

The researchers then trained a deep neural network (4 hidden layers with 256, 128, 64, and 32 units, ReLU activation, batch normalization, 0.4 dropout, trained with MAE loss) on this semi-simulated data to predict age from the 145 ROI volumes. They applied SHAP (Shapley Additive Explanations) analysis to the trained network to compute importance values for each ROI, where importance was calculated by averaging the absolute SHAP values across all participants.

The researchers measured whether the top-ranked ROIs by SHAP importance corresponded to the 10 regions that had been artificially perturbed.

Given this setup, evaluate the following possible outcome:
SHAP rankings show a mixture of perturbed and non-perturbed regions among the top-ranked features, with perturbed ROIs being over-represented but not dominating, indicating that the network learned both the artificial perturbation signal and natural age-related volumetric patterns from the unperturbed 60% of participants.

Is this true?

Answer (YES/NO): NO